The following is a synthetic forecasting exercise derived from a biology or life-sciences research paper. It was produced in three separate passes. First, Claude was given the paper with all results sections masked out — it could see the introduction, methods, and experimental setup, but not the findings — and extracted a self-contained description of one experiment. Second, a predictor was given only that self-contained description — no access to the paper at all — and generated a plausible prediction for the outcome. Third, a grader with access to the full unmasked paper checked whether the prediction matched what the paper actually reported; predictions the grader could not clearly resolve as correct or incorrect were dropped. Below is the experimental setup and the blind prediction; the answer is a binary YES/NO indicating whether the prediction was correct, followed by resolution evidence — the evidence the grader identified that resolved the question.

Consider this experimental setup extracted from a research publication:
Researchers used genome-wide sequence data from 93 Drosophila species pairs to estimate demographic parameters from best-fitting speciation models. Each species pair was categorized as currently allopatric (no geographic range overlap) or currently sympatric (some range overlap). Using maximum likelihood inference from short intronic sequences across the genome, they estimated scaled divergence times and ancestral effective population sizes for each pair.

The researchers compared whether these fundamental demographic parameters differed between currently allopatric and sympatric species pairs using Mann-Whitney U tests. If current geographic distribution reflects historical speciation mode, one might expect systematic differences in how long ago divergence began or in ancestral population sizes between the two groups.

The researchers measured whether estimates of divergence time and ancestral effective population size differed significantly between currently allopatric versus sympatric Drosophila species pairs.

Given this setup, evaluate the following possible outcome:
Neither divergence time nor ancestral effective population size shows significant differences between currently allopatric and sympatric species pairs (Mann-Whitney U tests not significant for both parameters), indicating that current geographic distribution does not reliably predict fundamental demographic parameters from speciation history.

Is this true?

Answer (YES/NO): YES